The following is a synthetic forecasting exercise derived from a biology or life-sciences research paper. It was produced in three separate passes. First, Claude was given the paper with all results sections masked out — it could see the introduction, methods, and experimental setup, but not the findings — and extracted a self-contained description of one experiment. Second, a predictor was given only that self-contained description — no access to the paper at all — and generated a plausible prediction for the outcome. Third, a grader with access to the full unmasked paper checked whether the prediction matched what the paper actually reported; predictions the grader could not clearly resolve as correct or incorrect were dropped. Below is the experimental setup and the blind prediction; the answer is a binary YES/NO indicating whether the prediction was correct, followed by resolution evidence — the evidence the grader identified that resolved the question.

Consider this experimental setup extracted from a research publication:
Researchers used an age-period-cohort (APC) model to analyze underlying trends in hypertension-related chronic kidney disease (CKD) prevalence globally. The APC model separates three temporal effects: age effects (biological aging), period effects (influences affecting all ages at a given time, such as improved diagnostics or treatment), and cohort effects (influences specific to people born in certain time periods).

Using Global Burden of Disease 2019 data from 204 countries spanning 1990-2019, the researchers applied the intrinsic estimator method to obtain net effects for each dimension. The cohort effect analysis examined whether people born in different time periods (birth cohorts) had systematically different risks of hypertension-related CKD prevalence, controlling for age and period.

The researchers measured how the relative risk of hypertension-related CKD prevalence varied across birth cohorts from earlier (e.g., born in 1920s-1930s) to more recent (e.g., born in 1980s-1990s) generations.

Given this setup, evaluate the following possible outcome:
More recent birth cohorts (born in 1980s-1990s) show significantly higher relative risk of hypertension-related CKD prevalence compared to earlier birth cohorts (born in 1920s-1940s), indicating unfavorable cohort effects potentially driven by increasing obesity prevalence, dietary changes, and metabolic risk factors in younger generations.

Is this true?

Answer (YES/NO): NO